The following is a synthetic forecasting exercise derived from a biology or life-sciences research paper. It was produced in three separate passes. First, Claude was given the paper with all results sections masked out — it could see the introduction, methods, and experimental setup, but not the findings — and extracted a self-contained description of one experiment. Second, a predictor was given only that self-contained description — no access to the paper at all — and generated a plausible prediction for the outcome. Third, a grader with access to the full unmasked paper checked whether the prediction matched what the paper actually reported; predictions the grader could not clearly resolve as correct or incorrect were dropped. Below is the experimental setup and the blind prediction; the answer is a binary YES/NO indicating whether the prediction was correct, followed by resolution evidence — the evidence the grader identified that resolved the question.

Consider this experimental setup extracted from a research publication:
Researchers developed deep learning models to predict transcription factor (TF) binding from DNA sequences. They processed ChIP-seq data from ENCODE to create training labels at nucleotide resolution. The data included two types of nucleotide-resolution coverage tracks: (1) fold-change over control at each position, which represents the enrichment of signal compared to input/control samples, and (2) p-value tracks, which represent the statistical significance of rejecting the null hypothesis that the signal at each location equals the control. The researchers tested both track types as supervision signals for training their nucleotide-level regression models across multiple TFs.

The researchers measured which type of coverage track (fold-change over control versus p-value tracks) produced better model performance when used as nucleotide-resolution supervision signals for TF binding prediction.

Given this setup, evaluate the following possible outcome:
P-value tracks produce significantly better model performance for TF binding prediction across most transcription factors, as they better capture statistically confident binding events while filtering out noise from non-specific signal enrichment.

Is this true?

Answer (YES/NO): YES